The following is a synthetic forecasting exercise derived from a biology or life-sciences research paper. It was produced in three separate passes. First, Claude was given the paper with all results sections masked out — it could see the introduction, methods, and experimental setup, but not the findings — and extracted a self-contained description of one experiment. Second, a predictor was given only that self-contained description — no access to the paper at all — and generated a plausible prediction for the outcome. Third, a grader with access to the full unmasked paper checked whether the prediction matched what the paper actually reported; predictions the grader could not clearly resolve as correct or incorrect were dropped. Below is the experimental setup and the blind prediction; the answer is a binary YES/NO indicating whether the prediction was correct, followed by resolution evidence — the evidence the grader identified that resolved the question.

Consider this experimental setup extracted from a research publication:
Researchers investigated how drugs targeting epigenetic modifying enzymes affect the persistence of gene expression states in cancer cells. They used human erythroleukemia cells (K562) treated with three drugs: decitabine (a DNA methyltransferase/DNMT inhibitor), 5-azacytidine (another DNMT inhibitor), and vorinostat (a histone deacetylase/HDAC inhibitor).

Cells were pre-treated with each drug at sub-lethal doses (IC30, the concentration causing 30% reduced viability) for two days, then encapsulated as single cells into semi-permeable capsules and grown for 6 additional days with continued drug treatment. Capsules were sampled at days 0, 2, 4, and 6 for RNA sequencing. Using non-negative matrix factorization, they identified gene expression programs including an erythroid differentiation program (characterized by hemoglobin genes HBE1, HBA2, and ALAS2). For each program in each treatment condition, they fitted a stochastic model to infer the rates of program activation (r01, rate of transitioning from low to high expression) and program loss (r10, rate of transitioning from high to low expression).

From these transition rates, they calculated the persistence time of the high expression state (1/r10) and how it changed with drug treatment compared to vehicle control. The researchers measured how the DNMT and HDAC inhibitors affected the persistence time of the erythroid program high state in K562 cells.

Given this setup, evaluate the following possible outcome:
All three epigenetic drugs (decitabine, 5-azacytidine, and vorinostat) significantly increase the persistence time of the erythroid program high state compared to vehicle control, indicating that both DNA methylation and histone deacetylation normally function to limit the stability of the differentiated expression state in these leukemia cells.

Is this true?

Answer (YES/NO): YES